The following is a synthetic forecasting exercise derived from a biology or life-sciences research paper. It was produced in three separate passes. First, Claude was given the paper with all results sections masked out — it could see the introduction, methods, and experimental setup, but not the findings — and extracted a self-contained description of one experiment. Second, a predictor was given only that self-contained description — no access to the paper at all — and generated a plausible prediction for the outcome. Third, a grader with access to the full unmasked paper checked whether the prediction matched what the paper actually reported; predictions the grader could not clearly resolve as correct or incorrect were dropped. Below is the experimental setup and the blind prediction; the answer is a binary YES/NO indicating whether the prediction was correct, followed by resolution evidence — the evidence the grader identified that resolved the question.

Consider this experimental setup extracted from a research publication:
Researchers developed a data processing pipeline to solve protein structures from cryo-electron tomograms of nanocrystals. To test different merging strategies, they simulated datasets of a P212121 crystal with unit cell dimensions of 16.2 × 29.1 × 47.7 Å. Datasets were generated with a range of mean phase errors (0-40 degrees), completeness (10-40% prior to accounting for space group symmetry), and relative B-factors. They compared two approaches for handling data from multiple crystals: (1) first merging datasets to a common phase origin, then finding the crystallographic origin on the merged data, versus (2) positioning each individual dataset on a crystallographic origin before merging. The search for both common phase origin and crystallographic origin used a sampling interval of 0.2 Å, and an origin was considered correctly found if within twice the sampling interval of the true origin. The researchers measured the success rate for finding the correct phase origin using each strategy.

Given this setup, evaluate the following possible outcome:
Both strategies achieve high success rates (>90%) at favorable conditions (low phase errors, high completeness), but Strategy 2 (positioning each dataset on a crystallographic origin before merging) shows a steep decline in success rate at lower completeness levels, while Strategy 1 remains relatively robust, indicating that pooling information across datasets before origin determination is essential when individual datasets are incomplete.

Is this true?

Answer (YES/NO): NO